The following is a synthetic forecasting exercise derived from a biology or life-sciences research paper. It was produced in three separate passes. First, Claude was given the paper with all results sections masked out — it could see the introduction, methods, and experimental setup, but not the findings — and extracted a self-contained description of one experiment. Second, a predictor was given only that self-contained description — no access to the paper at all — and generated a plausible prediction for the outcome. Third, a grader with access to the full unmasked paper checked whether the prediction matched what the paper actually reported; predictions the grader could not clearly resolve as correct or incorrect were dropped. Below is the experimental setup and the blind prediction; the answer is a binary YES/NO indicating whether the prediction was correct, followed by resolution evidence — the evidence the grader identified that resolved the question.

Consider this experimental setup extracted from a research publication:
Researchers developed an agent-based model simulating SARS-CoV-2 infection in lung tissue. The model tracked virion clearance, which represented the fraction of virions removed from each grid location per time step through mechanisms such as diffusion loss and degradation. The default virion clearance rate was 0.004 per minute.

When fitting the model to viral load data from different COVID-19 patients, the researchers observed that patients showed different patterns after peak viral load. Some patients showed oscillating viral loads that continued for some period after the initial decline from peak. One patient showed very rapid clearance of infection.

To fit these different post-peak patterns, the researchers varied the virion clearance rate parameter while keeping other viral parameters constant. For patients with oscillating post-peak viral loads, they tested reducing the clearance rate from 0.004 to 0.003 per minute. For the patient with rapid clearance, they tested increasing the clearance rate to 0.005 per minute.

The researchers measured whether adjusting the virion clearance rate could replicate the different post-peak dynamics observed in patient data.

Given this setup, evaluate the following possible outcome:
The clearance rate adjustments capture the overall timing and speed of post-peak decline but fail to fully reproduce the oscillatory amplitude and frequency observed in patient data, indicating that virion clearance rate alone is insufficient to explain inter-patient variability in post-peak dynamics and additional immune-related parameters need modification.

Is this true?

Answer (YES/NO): NO